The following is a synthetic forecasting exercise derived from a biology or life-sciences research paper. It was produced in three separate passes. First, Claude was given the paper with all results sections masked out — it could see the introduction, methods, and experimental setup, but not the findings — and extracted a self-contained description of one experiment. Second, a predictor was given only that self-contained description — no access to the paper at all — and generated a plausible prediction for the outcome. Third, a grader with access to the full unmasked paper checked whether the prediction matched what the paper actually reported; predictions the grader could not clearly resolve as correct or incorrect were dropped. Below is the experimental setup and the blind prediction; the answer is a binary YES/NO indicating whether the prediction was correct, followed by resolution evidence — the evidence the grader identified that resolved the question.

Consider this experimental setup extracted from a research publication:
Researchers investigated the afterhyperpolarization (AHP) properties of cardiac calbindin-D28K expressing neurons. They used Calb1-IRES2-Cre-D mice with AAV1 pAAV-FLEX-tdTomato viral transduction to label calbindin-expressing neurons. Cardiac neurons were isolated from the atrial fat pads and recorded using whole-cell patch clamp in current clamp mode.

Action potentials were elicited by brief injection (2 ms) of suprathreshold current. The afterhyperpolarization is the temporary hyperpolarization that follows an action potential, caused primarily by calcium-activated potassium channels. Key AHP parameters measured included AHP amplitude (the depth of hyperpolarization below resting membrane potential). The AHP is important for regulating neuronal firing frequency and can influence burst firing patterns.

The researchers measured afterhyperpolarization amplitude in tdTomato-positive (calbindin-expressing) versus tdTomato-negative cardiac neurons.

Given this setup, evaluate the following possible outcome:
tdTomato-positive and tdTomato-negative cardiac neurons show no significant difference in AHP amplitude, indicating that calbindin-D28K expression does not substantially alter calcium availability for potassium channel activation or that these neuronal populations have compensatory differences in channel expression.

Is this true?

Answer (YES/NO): YES